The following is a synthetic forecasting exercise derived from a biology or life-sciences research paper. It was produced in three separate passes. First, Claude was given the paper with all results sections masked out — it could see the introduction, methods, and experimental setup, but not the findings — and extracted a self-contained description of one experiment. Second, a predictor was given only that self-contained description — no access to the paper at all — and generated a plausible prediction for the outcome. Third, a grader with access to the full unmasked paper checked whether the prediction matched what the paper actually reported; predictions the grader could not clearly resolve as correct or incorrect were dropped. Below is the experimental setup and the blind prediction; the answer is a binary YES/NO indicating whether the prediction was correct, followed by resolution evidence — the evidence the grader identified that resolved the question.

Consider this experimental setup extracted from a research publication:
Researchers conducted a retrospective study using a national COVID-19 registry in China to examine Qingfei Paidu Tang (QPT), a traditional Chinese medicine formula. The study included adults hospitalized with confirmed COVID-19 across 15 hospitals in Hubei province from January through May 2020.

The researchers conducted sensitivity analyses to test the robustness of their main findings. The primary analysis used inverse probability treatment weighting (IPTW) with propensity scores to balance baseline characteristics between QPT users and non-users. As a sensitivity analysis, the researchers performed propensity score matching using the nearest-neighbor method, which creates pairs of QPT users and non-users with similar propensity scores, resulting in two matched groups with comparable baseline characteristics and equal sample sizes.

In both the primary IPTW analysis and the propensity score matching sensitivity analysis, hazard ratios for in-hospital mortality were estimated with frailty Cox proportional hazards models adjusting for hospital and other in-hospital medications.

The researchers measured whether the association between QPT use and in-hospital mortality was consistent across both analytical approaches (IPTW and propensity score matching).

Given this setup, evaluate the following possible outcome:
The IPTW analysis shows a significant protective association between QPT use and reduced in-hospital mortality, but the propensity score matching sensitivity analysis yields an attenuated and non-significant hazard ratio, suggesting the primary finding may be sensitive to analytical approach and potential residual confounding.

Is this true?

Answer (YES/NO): NO